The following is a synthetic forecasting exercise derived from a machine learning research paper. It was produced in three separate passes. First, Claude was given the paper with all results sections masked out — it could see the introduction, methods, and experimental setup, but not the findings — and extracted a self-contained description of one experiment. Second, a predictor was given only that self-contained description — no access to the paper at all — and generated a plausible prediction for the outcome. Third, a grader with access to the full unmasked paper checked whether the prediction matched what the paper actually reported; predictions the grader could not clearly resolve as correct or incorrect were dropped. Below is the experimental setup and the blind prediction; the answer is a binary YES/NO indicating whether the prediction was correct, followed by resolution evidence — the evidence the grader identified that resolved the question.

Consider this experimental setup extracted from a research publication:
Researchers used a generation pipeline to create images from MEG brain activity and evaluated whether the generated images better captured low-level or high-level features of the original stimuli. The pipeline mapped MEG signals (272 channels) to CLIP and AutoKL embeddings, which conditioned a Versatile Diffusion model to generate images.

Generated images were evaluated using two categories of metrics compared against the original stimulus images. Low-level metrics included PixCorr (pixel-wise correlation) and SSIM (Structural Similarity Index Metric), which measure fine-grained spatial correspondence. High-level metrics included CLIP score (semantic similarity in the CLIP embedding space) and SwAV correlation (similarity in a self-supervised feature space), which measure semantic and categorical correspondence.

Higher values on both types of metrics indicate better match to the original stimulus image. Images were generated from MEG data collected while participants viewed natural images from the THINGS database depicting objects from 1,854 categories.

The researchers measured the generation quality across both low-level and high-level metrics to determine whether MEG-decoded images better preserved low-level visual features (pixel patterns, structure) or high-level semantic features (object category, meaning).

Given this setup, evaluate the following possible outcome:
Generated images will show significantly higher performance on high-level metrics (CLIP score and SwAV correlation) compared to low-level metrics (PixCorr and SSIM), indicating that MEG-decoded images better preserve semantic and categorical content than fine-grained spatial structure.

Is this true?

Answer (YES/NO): YES